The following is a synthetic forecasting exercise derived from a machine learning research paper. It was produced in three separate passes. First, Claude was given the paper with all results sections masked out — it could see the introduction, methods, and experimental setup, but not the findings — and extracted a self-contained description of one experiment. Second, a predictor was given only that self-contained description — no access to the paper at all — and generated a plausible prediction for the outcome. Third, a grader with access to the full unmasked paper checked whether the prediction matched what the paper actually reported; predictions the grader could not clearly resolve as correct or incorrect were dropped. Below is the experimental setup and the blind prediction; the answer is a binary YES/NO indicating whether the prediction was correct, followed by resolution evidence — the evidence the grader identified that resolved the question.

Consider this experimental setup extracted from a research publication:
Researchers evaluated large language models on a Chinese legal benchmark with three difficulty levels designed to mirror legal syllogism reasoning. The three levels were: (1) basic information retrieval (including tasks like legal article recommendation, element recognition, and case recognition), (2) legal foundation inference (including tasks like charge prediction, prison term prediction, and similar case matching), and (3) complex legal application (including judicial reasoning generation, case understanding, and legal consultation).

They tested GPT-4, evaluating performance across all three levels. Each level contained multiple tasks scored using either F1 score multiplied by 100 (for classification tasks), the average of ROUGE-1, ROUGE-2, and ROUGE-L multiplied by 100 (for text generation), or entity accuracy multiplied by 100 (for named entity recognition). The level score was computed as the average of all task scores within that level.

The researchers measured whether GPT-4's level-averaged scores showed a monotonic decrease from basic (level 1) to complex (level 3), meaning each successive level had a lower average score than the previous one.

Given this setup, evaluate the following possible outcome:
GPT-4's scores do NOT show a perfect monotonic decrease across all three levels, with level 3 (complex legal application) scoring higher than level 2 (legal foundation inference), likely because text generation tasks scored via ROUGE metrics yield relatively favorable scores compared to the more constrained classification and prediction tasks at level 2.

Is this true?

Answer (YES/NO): NO